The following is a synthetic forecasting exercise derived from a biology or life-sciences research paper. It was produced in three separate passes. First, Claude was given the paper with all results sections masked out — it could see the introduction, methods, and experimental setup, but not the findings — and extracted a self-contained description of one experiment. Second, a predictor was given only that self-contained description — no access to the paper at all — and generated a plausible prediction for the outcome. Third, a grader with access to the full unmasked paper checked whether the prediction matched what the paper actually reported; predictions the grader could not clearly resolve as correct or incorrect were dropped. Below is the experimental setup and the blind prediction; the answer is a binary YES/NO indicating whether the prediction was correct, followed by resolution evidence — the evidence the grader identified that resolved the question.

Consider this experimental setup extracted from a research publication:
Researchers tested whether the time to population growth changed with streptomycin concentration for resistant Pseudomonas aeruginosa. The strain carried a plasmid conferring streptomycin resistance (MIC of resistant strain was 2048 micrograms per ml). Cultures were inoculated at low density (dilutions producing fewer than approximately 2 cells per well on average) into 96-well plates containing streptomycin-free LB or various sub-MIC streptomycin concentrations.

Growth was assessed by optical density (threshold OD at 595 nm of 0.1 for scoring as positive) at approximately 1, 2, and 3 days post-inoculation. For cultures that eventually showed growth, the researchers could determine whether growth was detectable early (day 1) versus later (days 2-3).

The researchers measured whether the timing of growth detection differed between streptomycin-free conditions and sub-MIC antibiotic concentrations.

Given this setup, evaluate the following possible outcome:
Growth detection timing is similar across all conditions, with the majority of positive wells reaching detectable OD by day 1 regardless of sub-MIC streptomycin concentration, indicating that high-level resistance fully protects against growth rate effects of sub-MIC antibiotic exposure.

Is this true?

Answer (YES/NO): NO